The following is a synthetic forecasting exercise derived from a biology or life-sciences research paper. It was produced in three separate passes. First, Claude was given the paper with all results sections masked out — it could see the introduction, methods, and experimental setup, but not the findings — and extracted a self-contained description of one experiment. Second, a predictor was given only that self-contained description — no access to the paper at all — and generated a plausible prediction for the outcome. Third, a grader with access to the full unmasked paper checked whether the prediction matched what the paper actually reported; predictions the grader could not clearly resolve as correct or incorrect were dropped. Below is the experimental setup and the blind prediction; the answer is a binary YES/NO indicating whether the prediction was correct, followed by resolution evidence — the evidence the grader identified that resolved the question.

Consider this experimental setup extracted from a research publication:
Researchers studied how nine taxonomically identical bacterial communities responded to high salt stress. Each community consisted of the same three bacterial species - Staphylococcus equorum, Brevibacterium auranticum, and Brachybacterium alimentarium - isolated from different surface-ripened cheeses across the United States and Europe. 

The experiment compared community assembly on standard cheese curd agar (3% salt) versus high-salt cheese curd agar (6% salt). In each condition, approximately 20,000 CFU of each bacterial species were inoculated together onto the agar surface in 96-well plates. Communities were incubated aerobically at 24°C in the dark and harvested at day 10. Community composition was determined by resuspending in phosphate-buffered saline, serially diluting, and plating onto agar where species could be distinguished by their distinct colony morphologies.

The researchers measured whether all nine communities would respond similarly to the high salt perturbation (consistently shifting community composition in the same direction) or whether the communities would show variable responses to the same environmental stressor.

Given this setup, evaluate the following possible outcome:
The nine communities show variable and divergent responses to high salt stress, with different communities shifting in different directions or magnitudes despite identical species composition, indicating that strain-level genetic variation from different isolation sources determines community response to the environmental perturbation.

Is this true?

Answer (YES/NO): NO